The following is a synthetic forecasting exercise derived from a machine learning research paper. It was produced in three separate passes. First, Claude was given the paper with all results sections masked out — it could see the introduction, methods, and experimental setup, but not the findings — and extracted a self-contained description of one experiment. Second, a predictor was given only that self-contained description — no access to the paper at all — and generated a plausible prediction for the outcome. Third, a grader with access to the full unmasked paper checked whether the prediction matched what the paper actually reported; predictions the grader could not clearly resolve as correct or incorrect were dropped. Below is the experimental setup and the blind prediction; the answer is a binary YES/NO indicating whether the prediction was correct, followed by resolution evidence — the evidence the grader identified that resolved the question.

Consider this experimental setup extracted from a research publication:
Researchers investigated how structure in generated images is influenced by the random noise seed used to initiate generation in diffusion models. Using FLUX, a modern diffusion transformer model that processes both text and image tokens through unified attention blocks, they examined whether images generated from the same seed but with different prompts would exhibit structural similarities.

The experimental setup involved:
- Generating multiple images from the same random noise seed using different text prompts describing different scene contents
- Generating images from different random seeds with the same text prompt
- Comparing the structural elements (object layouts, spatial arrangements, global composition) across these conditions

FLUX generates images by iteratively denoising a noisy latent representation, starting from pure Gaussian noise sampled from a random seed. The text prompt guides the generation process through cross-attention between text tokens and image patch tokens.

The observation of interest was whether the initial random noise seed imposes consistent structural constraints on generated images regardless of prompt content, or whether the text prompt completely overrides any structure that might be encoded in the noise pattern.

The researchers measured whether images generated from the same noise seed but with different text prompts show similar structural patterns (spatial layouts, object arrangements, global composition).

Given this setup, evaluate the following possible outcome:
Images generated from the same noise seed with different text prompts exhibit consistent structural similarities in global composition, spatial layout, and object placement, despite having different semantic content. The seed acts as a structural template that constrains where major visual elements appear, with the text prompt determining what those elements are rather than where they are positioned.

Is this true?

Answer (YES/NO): YES